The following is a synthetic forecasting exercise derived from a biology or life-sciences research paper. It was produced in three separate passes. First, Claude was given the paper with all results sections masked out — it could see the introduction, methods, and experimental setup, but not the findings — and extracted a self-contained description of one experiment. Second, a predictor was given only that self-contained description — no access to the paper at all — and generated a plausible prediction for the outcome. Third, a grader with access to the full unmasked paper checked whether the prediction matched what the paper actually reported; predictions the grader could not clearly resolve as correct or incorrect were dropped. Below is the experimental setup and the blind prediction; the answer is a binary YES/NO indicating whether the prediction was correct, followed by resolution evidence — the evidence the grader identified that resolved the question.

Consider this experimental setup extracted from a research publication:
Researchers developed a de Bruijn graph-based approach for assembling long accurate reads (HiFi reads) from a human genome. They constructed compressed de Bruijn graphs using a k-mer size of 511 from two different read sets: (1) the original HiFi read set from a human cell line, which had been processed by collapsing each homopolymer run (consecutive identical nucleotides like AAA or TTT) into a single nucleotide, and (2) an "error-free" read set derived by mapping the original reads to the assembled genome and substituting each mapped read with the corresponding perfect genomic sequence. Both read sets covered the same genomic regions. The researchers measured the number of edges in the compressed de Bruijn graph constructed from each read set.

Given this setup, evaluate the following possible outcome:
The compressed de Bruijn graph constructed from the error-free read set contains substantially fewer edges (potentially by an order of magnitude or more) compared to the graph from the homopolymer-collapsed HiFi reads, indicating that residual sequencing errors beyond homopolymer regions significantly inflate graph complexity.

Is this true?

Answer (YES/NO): YES